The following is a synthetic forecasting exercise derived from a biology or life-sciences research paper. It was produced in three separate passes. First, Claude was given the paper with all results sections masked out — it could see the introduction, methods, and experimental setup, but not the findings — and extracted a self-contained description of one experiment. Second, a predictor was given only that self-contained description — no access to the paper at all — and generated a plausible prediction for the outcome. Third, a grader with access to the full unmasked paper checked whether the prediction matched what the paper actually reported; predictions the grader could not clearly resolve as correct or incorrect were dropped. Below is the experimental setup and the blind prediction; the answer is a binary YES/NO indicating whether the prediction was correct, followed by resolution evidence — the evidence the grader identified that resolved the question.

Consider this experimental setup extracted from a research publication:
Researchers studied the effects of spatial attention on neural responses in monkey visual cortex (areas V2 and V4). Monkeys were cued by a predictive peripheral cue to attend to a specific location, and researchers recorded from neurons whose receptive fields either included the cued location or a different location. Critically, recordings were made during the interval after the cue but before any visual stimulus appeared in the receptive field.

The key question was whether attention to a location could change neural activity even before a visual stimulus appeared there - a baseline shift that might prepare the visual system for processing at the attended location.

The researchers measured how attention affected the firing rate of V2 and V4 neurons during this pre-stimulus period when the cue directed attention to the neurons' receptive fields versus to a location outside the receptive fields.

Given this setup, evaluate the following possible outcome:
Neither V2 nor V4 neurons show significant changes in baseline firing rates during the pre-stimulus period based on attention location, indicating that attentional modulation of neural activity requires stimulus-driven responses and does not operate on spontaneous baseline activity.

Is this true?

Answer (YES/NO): NO